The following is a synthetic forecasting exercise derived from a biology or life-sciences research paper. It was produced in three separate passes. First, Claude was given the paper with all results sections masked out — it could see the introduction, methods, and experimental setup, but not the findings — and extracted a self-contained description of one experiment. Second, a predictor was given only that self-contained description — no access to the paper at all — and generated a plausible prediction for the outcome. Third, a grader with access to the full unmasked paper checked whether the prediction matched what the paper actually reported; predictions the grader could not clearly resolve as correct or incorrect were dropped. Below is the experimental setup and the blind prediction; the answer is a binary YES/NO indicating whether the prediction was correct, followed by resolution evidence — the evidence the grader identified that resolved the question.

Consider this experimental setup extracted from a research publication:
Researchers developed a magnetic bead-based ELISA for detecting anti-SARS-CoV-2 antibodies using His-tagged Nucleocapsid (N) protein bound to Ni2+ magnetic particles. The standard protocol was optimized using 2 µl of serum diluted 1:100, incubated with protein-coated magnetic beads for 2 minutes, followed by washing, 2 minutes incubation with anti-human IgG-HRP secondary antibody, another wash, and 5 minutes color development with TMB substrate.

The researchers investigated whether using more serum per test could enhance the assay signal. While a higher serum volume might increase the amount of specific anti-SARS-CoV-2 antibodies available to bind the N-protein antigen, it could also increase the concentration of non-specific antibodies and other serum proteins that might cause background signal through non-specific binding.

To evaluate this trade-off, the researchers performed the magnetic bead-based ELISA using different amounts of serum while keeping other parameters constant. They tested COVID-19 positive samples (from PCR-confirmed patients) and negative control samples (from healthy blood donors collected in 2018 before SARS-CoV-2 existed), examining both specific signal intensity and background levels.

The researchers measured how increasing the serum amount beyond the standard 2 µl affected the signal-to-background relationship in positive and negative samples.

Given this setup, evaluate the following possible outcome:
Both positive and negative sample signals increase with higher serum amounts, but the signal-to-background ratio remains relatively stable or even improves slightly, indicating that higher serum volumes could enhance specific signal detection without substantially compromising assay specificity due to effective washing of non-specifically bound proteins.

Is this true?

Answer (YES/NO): NO